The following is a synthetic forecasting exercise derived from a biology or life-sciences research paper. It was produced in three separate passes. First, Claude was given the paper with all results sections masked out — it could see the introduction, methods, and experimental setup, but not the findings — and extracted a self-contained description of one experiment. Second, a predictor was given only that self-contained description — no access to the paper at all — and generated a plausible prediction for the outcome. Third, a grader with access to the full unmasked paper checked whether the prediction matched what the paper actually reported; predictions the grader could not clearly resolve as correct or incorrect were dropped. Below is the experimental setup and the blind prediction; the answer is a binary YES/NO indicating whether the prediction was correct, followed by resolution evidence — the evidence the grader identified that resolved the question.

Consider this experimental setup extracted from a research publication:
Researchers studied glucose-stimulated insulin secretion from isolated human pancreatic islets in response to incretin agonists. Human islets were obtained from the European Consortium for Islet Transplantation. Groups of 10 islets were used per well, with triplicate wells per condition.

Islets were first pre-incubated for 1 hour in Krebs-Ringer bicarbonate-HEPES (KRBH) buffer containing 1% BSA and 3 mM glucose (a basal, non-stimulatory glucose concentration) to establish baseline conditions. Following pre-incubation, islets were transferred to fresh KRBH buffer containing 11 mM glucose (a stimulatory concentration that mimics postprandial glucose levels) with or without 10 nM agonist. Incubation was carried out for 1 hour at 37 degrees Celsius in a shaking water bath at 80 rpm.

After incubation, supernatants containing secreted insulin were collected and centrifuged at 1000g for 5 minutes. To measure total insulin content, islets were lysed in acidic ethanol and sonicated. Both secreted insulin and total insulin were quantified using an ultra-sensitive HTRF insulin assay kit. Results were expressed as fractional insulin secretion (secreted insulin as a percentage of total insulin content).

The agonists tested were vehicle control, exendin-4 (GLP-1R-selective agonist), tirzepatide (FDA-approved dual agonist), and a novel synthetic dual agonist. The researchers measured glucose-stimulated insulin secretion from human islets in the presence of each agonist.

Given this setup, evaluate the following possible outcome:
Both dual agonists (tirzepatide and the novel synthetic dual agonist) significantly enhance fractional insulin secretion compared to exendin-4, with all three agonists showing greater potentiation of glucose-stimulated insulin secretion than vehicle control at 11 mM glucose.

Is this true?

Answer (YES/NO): NO